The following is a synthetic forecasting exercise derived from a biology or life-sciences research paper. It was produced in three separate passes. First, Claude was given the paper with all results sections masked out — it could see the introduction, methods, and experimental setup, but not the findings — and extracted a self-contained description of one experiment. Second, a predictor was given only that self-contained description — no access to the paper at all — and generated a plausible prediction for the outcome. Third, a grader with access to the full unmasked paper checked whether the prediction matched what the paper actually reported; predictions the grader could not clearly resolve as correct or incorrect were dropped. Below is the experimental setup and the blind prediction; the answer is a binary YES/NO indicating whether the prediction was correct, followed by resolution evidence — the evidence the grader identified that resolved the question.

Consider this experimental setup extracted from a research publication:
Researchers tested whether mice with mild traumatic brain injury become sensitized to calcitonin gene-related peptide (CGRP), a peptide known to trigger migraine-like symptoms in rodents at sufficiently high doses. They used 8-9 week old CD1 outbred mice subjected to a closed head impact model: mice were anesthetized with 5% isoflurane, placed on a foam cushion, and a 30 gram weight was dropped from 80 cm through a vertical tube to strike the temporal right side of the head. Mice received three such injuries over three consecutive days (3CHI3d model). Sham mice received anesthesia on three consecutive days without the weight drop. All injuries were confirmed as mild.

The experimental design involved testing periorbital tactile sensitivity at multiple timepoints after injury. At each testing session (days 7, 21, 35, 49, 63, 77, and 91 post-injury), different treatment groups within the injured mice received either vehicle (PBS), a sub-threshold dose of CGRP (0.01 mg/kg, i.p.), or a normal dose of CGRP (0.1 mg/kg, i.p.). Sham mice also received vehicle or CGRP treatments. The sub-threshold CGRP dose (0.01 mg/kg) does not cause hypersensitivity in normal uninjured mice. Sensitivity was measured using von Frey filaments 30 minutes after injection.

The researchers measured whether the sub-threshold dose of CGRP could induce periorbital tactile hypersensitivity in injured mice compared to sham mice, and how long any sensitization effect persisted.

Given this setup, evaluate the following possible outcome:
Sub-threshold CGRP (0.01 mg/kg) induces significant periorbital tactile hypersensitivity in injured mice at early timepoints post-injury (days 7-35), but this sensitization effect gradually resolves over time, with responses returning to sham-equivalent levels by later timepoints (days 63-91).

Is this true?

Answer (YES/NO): NO